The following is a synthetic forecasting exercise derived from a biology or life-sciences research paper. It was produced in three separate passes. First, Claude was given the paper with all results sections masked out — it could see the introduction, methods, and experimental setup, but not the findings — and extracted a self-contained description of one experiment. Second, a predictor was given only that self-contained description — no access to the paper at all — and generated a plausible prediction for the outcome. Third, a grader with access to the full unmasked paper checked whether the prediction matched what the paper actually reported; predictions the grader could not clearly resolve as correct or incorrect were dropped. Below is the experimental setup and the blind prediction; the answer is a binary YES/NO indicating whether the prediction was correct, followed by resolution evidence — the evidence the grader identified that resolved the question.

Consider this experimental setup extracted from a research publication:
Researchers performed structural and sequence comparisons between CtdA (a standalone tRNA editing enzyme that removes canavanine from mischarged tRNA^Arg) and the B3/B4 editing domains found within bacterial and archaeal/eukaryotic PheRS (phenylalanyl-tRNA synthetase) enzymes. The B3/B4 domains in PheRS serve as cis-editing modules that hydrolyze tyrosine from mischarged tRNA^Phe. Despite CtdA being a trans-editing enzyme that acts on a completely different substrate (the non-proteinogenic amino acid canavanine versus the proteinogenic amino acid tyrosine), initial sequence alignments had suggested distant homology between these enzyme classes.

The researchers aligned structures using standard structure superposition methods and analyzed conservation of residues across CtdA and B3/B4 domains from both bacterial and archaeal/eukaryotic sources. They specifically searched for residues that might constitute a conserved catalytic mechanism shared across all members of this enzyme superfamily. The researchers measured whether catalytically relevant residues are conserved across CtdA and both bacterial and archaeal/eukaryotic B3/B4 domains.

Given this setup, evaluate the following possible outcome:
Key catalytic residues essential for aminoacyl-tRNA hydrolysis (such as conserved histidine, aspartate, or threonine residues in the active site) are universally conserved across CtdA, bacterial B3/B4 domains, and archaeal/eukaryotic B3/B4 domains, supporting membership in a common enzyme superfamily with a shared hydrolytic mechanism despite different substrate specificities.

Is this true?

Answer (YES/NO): NO